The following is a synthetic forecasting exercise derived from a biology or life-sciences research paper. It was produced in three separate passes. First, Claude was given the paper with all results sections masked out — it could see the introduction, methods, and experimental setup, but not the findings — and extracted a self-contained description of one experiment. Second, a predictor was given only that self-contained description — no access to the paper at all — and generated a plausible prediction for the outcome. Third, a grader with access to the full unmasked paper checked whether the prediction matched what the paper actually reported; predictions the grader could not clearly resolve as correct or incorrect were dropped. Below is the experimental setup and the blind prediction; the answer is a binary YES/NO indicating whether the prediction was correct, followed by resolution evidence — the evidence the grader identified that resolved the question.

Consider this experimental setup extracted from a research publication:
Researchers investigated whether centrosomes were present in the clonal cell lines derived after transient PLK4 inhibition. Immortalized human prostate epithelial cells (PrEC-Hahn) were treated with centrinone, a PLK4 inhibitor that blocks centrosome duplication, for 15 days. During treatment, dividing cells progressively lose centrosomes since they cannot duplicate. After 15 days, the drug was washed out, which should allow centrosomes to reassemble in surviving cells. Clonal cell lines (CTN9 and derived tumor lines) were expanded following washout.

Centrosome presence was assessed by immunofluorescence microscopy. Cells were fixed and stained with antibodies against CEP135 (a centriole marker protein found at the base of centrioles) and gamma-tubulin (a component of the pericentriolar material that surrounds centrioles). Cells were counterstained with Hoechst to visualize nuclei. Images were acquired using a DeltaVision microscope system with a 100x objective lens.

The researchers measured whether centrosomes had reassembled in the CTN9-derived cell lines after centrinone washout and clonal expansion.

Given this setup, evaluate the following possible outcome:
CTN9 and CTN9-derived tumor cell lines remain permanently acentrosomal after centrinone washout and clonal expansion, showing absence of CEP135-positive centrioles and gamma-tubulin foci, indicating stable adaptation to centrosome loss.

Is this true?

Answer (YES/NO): NO